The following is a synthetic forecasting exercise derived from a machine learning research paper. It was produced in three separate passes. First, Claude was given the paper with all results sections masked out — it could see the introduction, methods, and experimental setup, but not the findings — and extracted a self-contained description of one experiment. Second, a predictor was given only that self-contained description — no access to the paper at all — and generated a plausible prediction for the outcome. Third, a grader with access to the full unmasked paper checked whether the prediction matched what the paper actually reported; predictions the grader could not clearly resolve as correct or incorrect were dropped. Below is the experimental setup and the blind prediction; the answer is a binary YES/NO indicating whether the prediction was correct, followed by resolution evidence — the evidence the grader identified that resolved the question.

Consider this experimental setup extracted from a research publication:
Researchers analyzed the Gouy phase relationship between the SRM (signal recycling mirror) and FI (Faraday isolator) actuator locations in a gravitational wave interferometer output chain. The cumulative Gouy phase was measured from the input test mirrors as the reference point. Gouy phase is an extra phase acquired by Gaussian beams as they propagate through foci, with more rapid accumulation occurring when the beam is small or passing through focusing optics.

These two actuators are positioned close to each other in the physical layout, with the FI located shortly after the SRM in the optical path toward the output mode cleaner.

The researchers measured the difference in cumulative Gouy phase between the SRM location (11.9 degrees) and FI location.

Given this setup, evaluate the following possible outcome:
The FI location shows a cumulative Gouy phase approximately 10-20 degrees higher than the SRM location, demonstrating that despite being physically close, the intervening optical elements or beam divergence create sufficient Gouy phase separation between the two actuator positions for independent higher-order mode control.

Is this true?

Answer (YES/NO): NO